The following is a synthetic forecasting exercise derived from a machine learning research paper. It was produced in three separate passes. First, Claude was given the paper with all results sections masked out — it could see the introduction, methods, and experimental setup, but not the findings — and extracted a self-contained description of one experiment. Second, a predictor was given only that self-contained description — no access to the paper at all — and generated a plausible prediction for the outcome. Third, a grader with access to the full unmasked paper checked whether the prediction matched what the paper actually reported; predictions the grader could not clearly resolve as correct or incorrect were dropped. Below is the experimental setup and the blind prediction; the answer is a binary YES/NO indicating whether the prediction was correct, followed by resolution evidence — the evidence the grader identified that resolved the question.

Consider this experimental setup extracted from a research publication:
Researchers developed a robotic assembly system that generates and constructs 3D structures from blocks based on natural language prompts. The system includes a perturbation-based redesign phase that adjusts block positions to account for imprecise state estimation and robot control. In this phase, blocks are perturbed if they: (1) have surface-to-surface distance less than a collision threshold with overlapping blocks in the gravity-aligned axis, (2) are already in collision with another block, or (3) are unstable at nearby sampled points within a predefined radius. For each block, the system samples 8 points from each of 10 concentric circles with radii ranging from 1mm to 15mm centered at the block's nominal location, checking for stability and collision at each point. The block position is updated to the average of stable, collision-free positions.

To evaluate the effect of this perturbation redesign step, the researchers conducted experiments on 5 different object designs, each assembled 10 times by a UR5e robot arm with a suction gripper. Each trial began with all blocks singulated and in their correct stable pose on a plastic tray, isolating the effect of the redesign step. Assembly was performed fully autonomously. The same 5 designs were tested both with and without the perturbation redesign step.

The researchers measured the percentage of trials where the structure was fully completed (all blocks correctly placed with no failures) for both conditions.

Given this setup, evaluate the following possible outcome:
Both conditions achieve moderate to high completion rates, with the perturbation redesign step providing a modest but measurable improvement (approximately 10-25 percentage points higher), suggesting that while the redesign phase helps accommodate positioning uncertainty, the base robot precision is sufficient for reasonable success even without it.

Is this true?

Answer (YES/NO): NO